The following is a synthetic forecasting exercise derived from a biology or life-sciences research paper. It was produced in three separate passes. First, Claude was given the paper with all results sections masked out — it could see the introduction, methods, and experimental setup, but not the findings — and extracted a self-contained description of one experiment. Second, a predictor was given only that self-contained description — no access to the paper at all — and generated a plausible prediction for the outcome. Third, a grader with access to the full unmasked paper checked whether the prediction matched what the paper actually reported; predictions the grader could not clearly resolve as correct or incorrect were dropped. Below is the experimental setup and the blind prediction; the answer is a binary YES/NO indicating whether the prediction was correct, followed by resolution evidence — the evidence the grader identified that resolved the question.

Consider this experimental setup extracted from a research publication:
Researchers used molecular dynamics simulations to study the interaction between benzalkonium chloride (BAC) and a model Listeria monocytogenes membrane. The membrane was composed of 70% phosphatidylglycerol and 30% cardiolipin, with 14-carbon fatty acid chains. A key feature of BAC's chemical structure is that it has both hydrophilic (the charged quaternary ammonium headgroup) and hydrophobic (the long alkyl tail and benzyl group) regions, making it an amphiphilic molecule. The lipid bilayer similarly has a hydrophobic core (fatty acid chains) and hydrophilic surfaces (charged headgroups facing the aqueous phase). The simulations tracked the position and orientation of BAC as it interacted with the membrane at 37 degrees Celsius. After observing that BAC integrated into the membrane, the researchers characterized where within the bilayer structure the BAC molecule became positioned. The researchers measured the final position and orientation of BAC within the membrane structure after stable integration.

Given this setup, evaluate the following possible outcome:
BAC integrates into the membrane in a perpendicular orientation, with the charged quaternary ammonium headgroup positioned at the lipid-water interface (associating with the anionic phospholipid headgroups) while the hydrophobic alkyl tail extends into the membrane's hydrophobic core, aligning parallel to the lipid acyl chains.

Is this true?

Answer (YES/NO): YES